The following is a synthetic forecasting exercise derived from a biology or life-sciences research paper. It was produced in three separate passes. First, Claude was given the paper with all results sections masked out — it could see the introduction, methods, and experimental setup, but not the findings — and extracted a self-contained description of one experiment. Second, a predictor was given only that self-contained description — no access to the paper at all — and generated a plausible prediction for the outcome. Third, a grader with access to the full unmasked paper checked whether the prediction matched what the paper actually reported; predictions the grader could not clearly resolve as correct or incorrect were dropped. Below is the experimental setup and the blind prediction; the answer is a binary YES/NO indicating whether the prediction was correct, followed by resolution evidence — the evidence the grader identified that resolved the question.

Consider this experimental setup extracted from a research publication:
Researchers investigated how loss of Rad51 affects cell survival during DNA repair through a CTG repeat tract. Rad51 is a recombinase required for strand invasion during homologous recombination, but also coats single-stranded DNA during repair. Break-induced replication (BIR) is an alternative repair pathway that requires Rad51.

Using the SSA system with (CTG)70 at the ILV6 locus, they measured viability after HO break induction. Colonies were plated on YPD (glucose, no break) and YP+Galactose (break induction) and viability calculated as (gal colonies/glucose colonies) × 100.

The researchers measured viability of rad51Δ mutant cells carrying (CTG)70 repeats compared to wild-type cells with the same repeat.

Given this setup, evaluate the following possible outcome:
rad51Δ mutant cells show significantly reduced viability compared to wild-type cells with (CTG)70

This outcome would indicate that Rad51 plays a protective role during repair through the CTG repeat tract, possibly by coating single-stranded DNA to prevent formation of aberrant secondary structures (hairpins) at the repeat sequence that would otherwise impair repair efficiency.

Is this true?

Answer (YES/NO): YES